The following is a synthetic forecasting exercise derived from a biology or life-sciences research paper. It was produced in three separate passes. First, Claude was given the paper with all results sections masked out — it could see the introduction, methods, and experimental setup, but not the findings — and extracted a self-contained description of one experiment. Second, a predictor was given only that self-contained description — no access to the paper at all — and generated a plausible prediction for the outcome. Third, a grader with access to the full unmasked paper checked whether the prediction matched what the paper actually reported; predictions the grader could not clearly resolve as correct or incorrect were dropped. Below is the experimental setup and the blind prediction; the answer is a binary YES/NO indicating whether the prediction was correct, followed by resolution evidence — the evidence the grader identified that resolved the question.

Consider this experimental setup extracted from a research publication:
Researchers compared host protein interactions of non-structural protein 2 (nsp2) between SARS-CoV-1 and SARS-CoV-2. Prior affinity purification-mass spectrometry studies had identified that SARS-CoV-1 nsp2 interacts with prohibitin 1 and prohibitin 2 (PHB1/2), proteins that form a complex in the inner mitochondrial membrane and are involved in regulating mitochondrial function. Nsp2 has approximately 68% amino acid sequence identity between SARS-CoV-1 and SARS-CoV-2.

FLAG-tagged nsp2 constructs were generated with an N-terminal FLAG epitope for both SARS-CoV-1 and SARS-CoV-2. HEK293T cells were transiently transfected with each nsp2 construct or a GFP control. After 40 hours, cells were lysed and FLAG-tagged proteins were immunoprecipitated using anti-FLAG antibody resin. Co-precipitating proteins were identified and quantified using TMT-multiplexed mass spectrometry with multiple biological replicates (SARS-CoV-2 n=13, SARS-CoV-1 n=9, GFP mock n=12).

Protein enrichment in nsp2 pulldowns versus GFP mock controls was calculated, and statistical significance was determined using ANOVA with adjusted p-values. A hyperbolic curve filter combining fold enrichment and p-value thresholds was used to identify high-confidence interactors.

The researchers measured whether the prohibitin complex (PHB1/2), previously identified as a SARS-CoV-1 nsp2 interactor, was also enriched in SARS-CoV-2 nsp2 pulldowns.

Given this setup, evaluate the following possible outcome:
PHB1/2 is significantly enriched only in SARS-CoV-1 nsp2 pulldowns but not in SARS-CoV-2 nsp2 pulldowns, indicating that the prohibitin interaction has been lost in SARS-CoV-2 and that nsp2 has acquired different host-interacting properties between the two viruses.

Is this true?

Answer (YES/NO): NO